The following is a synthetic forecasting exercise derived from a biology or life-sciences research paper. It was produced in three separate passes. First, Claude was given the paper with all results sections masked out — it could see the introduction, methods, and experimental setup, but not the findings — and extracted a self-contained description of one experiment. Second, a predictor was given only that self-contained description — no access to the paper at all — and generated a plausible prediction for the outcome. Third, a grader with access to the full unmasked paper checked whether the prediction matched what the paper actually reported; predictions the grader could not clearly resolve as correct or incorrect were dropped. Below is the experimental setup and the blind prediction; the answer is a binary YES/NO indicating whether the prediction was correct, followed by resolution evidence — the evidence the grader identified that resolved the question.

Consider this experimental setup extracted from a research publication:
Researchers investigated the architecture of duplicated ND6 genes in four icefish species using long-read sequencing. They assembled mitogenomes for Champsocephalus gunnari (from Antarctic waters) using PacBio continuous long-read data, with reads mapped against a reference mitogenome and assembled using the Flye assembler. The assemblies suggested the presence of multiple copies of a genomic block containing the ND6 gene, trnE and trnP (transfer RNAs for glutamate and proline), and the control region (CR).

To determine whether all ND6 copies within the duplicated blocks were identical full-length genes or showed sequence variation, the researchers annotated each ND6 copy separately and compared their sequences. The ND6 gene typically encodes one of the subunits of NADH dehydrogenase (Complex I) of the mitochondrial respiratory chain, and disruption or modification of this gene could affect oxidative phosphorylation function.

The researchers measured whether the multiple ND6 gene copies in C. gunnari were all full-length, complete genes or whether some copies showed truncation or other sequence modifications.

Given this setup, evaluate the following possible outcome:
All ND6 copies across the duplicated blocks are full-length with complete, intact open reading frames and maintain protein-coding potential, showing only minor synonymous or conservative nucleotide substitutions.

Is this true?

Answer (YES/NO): NO